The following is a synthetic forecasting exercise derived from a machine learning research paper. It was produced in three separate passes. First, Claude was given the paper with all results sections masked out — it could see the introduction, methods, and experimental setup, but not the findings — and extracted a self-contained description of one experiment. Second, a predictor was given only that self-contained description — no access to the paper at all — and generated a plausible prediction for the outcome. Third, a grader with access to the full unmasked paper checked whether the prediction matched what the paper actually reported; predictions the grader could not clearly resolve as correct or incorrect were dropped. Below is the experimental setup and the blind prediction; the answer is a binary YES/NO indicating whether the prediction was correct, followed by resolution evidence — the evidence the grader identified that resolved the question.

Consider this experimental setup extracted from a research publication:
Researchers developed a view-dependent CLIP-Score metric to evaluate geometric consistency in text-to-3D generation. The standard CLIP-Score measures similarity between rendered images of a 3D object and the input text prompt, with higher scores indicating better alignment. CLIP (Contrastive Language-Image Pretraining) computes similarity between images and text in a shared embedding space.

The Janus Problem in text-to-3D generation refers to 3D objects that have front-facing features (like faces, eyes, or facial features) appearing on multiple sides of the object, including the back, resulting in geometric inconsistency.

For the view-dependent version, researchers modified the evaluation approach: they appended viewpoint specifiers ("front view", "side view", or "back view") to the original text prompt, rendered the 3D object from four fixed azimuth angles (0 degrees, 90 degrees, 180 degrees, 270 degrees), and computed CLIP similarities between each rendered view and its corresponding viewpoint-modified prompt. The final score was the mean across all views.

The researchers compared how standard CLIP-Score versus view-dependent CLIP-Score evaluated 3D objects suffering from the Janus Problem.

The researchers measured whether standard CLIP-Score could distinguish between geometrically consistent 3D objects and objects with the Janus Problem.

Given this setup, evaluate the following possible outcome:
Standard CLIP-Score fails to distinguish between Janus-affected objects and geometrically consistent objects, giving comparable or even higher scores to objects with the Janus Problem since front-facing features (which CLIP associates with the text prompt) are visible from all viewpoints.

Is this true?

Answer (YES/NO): YES